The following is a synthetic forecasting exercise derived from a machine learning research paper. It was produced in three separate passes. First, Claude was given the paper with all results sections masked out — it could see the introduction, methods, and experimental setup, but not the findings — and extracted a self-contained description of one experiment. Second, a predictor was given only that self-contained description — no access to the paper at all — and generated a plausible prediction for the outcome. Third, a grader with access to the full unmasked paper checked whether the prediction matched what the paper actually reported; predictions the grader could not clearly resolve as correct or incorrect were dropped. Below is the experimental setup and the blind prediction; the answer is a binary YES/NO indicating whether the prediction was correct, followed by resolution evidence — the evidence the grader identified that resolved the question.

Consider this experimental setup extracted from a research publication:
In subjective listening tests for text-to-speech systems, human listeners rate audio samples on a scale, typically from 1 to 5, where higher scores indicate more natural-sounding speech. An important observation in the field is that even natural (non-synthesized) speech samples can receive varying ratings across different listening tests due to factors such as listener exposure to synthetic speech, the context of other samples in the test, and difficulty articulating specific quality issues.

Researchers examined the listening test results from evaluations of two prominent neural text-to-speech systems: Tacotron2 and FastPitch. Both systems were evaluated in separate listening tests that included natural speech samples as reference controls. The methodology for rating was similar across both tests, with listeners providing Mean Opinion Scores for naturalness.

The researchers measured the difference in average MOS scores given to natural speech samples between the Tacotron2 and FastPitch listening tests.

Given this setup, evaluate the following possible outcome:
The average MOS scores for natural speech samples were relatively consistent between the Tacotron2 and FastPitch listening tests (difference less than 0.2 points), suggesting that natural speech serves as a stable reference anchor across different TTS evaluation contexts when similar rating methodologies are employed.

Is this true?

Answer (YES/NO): NO